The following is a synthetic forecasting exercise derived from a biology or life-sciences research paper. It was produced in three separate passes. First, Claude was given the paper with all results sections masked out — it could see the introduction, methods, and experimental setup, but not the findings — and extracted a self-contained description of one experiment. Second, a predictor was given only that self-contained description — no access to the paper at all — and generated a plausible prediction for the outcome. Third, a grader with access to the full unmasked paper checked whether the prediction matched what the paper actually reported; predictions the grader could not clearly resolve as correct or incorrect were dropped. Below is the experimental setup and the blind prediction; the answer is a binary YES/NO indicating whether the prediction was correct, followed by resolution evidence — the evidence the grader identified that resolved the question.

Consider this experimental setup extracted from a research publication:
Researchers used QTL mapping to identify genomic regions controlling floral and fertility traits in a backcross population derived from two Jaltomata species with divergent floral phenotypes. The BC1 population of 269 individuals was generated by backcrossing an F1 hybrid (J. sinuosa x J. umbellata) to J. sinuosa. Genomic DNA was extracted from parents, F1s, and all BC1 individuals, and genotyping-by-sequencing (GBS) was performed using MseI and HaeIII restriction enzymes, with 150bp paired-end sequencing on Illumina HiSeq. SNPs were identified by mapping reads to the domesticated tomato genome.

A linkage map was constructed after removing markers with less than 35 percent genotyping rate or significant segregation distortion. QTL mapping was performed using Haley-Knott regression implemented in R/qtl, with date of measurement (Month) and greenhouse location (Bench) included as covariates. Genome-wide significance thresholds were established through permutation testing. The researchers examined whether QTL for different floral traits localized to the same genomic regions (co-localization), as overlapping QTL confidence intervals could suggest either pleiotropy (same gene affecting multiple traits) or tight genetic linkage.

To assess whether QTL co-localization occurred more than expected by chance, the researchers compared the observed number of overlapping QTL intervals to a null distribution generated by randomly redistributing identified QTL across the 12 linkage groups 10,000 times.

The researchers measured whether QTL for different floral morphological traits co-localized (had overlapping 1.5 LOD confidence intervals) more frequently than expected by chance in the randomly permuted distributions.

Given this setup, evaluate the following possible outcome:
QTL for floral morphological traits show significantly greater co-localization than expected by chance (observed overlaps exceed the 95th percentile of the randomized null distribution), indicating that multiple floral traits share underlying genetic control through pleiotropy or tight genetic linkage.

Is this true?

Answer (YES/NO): YES